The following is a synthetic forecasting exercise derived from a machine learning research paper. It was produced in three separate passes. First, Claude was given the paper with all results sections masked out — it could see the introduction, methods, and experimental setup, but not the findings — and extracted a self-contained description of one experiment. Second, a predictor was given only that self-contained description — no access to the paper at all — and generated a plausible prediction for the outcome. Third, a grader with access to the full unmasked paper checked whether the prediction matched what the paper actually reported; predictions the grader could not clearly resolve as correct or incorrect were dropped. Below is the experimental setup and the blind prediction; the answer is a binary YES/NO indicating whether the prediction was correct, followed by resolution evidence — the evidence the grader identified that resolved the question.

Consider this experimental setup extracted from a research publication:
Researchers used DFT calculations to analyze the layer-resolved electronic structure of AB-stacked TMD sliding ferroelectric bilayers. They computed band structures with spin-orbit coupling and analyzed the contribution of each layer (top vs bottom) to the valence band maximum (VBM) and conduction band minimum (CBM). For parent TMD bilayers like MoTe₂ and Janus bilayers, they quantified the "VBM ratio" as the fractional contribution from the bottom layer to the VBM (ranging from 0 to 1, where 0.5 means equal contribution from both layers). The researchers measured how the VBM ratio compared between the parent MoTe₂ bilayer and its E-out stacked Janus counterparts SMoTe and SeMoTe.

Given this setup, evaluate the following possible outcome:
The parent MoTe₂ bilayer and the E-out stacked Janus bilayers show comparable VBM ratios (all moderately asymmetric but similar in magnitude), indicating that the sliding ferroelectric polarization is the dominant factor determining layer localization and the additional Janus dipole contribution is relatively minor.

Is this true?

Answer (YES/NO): NO